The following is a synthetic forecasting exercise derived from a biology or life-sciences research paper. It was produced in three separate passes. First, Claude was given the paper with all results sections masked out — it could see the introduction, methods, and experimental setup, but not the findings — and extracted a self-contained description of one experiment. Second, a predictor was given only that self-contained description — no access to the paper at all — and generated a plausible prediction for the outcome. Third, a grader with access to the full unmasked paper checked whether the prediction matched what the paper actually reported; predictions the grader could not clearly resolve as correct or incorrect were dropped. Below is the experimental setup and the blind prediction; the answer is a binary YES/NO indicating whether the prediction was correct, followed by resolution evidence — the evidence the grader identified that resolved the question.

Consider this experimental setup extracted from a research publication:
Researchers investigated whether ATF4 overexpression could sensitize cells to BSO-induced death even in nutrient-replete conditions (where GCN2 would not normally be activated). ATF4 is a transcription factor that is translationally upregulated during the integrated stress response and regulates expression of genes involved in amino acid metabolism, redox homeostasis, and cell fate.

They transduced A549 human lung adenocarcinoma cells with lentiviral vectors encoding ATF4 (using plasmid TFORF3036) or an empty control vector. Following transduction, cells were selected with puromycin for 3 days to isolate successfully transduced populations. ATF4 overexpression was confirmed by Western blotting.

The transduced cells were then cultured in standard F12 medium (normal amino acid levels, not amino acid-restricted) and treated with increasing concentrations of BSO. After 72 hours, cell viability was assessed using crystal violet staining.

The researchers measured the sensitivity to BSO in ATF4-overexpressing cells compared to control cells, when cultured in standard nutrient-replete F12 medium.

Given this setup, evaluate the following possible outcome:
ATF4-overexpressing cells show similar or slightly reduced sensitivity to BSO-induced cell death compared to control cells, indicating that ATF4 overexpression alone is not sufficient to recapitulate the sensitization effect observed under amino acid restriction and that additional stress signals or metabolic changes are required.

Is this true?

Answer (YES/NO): YES